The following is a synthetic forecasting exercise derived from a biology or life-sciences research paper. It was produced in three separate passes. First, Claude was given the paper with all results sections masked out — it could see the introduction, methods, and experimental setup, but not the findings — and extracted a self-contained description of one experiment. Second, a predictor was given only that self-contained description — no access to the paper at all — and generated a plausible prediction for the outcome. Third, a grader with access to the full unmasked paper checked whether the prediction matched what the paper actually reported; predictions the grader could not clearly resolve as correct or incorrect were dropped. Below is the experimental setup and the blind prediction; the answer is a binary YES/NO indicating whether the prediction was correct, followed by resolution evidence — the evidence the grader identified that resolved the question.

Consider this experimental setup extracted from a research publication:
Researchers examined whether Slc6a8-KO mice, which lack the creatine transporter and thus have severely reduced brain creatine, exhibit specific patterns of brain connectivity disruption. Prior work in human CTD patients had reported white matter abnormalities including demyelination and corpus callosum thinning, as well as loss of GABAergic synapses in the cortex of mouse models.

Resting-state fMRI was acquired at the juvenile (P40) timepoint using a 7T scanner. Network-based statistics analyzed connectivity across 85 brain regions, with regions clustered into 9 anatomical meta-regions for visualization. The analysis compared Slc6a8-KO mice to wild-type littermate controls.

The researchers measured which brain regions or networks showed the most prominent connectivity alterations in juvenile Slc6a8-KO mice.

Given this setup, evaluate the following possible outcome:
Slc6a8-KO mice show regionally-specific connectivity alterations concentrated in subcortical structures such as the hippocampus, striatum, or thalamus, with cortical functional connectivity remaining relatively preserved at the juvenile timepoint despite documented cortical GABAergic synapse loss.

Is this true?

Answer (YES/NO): NO